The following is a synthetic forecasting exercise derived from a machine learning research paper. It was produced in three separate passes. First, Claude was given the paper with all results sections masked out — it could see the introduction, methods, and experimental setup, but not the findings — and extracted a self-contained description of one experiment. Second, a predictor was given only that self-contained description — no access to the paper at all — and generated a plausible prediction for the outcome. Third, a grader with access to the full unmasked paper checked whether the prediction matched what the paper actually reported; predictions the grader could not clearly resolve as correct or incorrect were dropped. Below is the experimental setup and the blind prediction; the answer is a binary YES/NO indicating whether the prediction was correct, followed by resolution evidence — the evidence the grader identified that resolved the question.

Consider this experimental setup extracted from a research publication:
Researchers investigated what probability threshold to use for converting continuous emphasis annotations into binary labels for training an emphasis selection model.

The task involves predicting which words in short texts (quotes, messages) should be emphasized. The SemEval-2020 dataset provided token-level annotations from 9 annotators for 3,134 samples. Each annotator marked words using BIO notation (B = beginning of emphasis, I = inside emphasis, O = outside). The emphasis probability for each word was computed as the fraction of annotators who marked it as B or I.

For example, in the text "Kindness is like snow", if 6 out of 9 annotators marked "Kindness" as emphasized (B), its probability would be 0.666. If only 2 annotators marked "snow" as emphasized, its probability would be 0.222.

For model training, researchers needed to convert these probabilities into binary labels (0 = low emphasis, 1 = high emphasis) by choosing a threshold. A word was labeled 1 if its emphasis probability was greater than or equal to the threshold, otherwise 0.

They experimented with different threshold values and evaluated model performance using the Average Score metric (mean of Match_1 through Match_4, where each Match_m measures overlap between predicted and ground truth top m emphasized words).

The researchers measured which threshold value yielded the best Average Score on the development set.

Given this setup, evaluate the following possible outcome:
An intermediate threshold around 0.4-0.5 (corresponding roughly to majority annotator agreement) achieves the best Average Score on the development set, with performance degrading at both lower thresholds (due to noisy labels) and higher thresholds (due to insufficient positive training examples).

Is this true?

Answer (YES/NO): YES